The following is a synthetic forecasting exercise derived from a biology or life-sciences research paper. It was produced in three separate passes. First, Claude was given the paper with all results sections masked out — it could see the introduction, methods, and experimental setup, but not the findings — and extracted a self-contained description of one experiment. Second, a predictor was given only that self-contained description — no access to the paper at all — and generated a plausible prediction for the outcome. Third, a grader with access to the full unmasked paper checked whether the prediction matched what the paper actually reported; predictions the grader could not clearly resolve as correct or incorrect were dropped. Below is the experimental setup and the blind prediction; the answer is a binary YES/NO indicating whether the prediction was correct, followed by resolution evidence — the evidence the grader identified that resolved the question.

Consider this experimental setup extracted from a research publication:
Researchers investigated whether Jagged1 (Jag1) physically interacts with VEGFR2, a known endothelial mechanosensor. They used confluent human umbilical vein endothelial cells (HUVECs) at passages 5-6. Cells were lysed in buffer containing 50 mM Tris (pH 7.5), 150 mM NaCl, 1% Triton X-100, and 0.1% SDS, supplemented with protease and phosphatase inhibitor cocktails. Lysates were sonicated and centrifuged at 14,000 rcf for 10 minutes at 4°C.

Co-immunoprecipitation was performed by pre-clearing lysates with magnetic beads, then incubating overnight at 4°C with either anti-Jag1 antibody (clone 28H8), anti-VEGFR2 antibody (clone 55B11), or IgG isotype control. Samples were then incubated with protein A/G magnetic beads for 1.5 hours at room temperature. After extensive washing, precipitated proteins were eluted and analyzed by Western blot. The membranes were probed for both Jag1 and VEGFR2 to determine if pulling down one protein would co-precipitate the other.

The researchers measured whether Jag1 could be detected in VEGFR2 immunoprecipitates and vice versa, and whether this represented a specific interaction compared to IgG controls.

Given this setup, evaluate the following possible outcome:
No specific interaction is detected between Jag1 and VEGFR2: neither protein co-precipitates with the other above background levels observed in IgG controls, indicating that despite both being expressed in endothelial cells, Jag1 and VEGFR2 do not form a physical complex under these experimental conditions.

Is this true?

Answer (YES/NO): YES